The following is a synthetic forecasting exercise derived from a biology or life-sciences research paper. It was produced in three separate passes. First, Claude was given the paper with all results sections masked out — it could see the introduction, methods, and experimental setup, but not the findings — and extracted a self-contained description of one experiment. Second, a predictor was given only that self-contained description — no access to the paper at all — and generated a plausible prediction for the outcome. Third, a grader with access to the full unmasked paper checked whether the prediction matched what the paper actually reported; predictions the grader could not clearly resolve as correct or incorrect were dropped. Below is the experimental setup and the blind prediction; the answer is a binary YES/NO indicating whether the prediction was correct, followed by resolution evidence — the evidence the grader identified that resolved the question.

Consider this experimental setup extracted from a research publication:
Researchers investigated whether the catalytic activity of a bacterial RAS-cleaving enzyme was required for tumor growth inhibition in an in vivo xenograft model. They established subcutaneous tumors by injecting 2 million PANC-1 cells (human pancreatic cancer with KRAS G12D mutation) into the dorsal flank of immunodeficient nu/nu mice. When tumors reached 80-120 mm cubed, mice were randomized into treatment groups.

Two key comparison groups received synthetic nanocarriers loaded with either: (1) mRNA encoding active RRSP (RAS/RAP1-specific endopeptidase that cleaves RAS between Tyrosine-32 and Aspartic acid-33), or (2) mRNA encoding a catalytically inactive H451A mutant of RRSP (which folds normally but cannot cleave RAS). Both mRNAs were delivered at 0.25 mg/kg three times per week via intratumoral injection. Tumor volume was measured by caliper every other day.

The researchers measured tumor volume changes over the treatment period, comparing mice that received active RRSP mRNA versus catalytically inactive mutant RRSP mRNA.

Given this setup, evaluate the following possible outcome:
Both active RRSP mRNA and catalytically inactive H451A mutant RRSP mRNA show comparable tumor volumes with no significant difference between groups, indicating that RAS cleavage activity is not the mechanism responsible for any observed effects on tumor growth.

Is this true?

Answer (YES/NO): NO